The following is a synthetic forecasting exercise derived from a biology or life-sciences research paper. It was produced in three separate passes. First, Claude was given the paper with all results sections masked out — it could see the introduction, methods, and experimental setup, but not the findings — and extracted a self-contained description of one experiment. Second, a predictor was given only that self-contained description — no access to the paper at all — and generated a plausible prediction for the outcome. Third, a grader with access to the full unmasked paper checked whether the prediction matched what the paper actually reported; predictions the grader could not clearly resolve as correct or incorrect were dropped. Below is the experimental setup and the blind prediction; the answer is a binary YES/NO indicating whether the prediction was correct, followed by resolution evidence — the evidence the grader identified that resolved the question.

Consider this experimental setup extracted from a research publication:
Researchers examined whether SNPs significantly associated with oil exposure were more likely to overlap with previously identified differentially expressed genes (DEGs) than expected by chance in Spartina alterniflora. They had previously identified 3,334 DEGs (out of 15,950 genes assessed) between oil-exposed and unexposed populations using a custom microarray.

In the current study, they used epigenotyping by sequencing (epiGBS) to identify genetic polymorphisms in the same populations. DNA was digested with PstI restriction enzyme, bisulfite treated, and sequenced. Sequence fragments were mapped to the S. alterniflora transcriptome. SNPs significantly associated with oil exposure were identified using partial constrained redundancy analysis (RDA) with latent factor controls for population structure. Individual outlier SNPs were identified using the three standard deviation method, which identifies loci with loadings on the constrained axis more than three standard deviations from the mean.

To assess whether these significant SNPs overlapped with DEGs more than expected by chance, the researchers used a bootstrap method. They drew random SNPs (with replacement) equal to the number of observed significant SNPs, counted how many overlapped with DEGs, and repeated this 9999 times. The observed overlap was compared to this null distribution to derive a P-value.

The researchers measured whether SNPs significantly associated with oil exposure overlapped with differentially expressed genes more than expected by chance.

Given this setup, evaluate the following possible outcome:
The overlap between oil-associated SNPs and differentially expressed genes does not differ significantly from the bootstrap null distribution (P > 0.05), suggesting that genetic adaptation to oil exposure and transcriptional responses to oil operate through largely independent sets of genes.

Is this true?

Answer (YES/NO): YES